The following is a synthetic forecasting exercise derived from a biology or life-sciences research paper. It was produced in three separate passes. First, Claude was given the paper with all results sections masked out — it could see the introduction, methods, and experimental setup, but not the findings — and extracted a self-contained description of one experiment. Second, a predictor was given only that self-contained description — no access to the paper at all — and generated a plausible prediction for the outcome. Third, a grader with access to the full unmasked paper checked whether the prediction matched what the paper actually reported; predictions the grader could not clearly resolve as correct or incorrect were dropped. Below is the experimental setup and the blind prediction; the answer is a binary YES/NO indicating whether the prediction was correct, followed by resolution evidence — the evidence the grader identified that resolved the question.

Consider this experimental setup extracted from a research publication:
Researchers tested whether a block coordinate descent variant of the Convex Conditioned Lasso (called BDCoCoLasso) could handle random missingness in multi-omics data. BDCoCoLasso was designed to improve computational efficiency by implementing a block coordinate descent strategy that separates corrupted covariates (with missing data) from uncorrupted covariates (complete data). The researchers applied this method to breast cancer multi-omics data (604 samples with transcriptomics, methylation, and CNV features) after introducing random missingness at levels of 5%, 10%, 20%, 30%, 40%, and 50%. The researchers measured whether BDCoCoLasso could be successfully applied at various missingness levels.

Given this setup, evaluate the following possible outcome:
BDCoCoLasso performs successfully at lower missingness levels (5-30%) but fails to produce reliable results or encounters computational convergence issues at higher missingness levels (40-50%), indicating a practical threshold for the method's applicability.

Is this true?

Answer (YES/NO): NO